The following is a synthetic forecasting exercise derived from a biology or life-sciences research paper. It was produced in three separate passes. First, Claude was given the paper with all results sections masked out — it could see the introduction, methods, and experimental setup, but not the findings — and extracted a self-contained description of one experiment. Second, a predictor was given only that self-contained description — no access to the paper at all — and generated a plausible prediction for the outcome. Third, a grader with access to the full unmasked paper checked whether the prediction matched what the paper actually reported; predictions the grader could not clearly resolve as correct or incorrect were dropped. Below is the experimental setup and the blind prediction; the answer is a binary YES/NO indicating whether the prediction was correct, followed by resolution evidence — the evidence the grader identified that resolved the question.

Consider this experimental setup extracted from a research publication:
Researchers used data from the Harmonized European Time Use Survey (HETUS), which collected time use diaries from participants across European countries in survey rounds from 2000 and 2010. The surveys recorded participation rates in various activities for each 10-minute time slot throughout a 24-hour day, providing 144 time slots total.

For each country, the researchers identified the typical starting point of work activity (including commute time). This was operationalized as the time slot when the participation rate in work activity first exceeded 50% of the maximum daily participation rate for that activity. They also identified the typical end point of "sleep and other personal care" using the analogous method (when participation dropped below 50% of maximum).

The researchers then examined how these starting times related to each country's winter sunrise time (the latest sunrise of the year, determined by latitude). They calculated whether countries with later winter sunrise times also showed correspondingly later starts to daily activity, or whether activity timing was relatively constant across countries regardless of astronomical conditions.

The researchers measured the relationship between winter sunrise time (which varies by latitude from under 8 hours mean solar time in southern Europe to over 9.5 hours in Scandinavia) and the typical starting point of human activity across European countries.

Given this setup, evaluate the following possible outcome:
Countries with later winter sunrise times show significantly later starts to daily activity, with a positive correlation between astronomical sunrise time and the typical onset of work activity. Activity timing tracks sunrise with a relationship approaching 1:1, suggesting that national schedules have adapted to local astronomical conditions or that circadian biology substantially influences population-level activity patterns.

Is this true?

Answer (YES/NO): NO